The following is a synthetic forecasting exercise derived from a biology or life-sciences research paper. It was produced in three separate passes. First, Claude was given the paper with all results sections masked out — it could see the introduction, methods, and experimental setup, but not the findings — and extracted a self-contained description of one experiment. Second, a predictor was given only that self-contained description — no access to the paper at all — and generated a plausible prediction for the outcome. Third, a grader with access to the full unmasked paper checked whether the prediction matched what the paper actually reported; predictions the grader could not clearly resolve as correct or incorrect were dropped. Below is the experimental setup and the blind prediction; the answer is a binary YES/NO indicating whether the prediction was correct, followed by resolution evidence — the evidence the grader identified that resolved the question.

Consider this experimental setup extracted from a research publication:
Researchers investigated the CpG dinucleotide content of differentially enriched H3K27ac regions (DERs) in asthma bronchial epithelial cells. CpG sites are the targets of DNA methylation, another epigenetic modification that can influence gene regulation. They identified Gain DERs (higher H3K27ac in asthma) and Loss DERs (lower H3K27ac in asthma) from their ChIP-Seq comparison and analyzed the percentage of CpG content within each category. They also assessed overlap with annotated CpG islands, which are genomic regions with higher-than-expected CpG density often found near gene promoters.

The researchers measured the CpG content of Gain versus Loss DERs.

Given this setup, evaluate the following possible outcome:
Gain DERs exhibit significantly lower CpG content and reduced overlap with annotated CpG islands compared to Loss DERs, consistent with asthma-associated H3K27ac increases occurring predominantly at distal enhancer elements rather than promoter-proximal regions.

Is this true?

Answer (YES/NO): YES